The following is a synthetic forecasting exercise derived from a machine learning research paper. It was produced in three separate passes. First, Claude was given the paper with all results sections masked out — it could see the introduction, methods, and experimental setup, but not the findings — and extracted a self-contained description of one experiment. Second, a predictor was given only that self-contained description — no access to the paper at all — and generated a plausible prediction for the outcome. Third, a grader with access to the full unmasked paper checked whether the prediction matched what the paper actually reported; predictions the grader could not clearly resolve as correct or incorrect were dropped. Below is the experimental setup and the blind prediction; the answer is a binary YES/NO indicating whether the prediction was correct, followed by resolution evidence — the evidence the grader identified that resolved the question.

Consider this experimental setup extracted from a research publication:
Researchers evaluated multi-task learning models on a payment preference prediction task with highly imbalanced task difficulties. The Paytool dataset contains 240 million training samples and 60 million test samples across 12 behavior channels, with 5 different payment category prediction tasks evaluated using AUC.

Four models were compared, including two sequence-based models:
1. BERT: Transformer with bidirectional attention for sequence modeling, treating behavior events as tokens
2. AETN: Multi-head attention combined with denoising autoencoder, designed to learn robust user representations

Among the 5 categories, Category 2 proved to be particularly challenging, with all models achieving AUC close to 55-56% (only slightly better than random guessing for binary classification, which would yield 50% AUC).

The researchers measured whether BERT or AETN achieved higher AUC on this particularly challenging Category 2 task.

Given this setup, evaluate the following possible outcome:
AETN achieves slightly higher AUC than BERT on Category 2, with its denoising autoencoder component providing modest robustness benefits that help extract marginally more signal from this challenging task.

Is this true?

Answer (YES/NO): NO